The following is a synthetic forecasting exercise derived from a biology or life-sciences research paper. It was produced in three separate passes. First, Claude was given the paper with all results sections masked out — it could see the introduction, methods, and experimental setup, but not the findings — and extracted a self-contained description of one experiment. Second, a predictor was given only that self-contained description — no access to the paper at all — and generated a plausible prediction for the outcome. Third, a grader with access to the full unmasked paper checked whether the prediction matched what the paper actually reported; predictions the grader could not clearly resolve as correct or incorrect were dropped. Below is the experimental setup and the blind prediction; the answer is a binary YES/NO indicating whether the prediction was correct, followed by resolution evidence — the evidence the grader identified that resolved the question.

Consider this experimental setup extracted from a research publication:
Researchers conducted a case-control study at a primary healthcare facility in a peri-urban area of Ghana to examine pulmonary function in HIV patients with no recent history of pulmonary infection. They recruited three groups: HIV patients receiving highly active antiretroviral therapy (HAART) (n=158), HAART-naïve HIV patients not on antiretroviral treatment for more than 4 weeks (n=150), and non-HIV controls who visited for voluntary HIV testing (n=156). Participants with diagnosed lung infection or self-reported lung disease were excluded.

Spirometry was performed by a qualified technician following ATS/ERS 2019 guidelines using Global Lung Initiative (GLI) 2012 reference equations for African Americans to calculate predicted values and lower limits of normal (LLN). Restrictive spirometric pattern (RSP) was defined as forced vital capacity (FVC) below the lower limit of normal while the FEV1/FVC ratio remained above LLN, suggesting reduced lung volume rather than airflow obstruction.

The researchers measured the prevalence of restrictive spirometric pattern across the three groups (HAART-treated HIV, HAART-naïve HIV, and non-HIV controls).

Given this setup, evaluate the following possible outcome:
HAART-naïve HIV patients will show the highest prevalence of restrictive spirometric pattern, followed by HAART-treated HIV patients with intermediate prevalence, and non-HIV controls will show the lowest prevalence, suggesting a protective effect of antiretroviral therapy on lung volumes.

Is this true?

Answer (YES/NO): NO